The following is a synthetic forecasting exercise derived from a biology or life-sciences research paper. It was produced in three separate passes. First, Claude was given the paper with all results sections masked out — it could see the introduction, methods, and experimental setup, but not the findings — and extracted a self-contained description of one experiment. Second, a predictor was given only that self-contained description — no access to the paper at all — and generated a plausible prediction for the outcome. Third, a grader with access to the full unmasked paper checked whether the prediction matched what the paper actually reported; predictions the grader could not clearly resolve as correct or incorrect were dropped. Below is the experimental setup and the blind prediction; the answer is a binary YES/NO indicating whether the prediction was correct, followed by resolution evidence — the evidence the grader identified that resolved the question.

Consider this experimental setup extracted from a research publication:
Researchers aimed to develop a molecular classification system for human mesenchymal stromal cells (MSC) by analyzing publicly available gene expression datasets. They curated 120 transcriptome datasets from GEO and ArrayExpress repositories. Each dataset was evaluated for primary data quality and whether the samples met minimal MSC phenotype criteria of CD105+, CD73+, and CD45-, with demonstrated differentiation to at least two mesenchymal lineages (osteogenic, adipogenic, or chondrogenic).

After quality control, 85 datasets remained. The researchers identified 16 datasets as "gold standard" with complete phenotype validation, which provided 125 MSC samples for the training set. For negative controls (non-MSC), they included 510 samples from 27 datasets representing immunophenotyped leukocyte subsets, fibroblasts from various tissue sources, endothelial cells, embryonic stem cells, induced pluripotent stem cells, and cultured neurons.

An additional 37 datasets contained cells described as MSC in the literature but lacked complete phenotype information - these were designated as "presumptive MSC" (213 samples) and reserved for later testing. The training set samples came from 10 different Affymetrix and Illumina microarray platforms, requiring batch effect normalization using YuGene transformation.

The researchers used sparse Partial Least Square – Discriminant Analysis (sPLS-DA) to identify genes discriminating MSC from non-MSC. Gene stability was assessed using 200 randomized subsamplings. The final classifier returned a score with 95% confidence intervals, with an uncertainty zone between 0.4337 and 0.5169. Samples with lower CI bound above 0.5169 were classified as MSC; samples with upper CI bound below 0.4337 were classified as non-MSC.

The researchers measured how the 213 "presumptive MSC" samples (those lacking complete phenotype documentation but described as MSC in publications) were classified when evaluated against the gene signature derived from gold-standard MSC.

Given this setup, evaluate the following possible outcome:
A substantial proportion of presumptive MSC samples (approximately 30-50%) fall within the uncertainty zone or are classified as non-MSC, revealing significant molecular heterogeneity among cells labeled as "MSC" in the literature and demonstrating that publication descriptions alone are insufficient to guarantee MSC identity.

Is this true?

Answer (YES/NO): NO